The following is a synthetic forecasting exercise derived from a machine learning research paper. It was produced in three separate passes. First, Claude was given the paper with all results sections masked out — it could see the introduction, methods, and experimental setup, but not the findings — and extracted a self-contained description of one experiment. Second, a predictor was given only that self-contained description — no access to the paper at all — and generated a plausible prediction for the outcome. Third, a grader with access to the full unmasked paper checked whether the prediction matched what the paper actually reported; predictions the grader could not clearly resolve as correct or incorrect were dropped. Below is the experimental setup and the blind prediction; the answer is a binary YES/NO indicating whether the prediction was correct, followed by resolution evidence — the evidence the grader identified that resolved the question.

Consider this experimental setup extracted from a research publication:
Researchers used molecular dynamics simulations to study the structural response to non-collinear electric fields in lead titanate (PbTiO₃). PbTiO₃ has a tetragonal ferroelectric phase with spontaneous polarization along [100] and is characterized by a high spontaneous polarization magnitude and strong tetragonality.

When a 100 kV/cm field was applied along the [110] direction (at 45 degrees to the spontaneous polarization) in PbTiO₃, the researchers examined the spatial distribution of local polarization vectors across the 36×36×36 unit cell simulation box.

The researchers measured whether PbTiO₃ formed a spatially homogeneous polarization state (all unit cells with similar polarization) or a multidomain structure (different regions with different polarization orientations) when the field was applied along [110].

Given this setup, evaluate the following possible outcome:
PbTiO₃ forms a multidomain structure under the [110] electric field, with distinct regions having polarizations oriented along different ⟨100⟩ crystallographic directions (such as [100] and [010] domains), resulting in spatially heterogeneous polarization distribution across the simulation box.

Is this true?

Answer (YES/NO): YES